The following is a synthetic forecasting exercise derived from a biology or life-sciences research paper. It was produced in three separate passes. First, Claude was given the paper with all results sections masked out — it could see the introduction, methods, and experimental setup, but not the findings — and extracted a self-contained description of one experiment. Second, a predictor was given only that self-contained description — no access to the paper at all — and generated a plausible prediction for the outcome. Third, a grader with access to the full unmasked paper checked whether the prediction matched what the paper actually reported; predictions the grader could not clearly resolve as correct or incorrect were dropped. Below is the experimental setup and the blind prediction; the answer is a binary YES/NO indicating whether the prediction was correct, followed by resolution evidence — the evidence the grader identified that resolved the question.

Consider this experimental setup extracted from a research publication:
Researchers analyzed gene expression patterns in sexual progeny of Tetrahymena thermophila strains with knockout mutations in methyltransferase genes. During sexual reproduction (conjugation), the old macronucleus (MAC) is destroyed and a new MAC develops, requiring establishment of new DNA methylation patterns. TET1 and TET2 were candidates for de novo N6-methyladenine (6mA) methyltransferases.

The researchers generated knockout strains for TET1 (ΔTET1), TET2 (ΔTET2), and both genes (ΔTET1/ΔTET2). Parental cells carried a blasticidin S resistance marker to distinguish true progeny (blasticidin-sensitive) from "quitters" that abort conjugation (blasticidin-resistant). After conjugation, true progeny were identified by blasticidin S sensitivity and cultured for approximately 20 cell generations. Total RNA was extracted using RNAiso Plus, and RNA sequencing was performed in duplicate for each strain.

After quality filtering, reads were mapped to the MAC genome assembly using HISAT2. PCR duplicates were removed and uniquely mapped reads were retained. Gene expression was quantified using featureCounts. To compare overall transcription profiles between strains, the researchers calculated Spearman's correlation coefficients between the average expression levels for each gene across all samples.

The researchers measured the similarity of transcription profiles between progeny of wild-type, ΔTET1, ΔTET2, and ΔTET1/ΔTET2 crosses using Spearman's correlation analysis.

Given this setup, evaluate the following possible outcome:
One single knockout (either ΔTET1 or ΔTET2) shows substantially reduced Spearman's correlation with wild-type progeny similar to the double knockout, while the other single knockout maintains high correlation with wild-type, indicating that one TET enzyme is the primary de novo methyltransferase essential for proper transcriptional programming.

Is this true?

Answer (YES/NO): NO